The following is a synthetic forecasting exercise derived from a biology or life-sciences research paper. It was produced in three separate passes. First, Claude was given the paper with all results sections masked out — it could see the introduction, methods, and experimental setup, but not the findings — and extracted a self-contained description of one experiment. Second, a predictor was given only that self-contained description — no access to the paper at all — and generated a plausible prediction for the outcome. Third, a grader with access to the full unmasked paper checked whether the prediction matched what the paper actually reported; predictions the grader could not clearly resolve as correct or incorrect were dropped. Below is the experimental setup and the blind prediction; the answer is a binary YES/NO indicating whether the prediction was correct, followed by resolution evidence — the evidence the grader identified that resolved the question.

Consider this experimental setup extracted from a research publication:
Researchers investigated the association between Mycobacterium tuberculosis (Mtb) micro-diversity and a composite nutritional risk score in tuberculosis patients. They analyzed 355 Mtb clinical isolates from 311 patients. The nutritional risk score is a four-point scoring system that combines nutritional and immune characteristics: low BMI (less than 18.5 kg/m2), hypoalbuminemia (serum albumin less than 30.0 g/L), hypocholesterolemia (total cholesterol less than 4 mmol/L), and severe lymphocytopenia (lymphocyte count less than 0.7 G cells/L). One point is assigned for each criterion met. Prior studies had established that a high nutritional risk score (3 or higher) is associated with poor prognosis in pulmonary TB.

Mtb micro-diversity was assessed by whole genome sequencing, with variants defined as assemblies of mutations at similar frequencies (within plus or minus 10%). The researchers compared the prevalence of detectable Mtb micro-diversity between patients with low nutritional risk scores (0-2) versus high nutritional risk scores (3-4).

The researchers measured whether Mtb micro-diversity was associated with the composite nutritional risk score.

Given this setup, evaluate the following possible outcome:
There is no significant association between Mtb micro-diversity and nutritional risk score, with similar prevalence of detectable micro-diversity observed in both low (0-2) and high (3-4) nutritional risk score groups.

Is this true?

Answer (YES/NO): NO